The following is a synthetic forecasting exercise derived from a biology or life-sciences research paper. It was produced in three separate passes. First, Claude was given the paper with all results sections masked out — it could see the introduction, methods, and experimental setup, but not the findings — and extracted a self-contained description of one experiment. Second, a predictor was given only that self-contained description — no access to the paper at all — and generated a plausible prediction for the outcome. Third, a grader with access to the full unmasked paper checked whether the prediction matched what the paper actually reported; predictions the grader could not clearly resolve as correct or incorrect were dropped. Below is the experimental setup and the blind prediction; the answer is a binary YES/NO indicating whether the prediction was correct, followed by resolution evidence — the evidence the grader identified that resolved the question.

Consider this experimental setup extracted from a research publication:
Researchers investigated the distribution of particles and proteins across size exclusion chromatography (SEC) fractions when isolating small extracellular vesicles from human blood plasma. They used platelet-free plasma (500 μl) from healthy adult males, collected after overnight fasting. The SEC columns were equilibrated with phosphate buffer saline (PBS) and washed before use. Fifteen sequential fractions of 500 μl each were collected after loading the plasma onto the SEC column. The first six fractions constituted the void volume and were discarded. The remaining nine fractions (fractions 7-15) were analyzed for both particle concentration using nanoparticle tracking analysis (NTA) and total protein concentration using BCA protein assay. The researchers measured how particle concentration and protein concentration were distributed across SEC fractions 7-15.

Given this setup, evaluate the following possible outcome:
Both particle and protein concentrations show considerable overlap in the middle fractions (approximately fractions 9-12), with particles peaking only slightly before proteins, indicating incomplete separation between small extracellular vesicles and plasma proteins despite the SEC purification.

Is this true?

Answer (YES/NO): NO